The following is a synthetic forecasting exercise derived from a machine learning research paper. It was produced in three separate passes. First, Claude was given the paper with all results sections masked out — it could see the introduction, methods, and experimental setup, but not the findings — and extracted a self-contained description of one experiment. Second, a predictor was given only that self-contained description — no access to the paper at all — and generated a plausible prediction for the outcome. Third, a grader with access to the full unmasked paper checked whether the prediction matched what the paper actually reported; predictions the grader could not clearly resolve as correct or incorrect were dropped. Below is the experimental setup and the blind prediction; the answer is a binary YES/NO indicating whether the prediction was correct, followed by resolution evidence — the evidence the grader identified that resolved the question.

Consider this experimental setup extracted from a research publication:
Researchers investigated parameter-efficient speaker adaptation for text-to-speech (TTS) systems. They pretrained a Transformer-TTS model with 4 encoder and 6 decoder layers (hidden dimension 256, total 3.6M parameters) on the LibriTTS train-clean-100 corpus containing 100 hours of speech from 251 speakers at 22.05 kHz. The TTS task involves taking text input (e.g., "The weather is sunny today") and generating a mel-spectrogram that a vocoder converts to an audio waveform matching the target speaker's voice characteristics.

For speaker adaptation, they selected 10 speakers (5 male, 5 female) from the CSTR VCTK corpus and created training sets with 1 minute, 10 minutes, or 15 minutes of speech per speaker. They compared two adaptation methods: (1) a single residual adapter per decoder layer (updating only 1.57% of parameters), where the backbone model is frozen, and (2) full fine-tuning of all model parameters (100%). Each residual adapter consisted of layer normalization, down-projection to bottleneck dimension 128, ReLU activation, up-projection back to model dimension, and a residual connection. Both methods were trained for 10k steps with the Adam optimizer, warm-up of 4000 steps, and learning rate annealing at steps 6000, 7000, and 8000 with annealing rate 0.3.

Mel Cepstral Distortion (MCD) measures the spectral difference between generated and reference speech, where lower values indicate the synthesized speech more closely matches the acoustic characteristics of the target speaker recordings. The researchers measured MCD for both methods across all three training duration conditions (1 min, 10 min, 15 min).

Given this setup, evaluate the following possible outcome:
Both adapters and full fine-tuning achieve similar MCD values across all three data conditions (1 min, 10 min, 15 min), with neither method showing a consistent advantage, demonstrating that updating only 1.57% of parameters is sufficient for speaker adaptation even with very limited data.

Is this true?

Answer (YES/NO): NO